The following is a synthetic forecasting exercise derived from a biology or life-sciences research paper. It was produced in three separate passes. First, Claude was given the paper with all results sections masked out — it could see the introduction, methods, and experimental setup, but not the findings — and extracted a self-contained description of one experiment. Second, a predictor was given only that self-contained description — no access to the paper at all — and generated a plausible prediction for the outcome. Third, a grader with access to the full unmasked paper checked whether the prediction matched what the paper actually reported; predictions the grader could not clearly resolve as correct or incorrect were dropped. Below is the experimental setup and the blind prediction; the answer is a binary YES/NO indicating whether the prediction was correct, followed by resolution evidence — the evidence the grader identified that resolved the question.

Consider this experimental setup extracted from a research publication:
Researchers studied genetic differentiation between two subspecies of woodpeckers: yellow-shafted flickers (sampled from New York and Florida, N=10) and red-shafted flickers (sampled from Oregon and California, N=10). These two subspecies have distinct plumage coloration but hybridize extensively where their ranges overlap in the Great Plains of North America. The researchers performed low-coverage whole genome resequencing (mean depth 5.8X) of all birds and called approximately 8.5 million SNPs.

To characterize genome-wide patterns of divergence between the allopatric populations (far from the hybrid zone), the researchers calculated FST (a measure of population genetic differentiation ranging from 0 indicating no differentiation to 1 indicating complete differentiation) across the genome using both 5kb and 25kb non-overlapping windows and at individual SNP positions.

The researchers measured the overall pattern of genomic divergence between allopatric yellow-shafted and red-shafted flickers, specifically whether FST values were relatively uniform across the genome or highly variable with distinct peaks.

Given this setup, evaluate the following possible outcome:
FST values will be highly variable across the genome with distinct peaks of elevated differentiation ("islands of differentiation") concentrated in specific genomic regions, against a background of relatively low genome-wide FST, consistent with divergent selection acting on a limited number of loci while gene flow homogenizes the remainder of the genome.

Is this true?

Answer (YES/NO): YES